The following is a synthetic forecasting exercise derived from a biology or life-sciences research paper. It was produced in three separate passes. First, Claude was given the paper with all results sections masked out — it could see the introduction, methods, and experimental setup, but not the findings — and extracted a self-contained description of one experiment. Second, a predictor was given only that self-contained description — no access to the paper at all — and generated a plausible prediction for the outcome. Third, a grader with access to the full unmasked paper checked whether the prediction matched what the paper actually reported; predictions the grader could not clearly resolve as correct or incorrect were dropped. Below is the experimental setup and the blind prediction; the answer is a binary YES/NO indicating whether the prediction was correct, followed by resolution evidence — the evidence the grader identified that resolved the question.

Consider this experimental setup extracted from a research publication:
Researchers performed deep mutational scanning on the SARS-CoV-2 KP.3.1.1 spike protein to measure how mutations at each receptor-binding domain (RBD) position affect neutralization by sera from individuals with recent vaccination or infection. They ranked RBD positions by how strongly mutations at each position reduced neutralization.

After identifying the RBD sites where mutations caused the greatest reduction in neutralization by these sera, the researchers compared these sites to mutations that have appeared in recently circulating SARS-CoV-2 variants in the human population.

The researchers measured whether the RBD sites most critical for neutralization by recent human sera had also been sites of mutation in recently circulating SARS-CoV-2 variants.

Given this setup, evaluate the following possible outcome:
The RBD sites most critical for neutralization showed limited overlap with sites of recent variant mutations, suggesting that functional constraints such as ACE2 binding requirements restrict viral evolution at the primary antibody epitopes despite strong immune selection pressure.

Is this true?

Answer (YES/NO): NO